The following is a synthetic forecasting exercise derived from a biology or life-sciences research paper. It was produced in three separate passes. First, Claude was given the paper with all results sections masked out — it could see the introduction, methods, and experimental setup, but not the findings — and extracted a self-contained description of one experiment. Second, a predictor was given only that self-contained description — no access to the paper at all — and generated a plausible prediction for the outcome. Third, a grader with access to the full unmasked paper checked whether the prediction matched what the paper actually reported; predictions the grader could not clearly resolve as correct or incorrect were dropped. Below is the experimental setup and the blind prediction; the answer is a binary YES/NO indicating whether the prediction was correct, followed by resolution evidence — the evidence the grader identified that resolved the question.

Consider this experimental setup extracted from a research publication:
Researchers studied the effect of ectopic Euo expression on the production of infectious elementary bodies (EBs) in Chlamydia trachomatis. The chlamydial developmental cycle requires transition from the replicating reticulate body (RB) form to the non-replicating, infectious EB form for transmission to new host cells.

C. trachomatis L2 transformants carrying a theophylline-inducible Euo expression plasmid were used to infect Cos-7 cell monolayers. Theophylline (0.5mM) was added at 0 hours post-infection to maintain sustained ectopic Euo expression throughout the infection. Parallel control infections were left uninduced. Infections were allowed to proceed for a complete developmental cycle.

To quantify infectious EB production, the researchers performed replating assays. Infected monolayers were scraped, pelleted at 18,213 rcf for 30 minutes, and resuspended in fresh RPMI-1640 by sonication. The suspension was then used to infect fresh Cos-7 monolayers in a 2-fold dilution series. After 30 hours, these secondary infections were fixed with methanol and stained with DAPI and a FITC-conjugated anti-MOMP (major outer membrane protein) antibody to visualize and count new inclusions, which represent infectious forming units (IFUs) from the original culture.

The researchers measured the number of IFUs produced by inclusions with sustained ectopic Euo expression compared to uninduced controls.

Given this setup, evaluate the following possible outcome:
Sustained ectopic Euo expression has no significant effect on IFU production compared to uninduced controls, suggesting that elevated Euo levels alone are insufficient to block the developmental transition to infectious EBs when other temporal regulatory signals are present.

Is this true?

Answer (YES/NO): NO